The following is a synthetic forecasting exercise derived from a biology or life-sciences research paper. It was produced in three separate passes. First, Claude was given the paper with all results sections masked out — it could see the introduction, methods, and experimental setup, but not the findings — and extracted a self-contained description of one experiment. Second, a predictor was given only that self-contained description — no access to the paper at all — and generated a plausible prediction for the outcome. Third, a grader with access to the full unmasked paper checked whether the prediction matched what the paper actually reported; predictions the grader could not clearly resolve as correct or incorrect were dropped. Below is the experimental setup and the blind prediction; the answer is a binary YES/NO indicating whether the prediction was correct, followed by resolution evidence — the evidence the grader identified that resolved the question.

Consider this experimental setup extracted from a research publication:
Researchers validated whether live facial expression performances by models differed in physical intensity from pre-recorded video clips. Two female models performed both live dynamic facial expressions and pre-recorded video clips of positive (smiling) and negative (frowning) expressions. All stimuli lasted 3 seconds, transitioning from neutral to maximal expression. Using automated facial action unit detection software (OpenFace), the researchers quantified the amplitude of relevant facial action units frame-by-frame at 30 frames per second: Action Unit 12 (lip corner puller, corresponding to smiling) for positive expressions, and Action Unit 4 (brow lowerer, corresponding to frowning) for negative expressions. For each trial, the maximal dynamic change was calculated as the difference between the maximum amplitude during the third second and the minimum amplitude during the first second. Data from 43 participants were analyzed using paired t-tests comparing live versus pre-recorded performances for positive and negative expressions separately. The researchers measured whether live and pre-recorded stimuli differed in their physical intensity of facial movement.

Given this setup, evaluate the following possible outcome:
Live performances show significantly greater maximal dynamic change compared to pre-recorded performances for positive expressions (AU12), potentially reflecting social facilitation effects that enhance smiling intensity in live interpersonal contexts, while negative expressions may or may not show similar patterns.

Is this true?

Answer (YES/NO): NO